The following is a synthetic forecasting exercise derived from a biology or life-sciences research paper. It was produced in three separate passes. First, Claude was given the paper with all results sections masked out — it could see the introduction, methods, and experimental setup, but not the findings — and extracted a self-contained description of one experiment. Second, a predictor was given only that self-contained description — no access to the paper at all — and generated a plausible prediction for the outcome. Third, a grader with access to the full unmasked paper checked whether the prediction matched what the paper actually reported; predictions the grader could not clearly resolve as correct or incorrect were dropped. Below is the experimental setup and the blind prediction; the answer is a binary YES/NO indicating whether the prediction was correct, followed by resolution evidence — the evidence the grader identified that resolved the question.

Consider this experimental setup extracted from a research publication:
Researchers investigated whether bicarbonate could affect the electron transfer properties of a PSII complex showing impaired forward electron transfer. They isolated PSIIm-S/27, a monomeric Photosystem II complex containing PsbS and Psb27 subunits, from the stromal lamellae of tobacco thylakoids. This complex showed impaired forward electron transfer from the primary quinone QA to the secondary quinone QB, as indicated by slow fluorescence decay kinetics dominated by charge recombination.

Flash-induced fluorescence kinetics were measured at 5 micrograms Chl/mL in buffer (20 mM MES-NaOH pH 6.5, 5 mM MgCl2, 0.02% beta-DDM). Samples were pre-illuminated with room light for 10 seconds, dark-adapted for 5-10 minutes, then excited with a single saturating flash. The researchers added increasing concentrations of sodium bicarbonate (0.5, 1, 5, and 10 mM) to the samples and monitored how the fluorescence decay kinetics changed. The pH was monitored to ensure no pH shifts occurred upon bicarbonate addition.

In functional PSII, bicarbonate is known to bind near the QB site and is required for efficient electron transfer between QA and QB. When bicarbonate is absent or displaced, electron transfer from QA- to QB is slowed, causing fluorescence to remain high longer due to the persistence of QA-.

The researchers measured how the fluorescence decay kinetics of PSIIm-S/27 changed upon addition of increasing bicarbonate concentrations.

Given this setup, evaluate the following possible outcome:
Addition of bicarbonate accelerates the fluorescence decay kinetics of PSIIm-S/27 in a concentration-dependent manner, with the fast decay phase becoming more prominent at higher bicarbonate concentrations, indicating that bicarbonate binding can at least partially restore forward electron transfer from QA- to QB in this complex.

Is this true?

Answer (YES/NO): YES